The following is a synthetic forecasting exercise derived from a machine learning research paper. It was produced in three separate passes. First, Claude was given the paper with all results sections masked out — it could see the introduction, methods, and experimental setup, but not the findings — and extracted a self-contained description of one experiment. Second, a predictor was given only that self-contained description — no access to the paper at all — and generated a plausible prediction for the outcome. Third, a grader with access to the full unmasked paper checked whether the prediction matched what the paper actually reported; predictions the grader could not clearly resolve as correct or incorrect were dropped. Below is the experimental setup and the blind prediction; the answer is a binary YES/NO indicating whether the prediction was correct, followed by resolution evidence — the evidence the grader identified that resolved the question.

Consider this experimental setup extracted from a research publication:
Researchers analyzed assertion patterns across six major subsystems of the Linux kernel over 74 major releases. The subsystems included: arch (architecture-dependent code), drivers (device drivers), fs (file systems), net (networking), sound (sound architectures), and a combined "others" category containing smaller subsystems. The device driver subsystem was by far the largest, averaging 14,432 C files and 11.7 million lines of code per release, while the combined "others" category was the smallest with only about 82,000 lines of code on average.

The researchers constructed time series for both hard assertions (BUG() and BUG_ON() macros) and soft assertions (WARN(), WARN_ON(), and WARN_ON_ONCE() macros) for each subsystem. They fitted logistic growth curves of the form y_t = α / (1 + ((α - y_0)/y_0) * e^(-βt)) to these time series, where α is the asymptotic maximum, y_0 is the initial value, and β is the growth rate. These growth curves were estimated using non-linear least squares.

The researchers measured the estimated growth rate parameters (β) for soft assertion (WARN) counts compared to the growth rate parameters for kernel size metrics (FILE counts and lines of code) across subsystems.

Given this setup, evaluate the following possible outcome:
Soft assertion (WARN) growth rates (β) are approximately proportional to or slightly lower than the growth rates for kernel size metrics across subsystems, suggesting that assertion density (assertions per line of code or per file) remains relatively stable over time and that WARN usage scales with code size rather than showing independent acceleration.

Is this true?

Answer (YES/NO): NO